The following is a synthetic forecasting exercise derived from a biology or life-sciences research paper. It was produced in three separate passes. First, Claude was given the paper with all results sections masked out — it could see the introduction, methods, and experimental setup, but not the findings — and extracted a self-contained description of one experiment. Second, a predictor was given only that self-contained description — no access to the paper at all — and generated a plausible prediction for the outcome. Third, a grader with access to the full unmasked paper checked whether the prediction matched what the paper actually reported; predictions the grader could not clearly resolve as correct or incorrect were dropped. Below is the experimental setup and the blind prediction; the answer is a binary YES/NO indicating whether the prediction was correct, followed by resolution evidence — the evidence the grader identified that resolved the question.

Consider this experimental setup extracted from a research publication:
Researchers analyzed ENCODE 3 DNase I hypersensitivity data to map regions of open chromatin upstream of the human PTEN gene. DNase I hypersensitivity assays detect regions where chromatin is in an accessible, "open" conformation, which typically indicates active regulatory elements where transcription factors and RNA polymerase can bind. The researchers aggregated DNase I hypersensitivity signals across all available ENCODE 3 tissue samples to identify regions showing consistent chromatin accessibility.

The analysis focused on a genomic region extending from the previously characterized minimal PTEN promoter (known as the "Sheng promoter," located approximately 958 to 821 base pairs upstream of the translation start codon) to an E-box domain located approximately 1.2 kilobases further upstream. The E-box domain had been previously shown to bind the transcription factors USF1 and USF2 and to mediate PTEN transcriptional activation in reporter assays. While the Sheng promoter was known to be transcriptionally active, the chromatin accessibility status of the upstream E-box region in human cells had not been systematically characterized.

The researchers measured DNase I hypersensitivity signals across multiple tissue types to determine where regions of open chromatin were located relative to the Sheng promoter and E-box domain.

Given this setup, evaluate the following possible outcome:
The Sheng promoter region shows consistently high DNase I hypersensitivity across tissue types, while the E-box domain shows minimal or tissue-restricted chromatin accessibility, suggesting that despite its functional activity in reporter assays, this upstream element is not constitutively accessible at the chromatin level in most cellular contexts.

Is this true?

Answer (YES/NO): NO